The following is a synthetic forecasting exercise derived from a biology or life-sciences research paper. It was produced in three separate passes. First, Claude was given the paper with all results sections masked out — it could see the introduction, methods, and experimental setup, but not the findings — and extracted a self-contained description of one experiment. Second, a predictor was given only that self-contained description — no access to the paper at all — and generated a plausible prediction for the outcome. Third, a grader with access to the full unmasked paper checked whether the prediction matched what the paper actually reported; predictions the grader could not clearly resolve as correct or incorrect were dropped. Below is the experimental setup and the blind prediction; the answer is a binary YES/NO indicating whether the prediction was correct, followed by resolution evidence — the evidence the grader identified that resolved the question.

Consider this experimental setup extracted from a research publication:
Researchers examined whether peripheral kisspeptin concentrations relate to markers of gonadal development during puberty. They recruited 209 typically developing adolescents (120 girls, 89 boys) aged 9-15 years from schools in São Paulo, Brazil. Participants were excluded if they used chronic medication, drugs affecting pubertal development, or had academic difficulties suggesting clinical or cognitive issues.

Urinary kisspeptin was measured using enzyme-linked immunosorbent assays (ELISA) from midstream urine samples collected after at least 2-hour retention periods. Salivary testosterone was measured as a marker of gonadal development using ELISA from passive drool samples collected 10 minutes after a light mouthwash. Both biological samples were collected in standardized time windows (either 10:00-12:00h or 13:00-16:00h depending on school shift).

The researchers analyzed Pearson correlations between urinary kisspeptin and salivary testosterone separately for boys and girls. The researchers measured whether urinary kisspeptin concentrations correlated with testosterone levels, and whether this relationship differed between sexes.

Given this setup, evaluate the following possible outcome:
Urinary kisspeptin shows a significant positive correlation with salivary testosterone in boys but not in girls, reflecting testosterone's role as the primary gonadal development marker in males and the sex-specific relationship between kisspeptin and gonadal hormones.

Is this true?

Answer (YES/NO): YES